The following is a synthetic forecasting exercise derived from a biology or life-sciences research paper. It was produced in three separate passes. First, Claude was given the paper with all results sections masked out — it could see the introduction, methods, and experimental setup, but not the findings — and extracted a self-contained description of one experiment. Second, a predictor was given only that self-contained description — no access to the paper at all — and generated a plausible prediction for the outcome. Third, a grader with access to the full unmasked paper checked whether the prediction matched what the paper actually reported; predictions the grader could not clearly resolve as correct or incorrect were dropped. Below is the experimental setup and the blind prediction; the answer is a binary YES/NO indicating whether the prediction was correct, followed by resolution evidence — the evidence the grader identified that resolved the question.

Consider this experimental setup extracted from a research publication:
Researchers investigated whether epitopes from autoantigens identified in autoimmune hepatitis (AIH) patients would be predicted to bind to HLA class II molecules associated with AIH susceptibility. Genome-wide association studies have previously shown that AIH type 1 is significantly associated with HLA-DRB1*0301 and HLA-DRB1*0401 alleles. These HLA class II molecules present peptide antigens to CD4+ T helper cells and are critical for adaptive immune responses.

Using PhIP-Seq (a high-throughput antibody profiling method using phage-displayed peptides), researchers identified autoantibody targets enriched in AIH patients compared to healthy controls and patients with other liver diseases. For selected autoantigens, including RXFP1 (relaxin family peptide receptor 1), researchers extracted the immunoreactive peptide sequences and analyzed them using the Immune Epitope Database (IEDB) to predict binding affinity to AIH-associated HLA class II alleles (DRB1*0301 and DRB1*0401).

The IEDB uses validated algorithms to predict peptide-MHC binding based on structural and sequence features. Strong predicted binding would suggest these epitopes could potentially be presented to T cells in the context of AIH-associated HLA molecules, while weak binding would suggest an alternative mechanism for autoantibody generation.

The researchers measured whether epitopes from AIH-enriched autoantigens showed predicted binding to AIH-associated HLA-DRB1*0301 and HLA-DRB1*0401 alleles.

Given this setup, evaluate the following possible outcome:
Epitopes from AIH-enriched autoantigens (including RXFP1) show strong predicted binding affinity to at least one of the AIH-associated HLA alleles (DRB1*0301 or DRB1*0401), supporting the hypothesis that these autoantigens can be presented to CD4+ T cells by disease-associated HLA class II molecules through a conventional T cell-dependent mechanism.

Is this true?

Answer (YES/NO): YES